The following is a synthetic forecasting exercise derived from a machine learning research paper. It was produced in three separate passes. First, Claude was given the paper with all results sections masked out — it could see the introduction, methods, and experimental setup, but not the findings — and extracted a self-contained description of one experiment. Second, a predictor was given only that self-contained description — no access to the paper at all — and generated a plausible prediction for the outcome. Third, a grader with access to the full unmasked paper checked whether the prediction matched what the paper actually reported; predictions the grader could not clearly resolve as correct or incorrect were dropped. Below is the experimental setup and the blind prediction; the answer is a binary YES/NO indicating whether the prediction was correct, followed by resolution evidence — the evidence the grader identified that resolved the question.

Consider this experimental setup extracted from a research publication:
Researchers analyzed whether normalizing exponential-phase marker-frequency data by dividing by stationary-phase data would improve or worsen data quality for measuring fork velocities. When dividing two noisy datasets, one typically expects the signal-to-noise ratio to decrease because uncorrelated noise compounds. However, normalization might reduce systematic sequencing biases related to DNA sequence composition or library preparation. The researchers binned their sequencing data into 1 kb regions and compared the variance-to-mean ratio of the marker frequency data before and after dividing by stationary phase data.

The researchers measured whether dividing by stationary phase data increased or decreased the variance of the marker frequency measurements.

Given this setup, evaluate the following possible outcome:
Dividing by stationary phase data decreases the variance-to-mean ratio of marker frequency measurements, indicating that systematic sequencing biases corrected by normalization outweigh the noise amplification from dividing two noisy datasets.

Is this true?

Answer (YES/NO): YES